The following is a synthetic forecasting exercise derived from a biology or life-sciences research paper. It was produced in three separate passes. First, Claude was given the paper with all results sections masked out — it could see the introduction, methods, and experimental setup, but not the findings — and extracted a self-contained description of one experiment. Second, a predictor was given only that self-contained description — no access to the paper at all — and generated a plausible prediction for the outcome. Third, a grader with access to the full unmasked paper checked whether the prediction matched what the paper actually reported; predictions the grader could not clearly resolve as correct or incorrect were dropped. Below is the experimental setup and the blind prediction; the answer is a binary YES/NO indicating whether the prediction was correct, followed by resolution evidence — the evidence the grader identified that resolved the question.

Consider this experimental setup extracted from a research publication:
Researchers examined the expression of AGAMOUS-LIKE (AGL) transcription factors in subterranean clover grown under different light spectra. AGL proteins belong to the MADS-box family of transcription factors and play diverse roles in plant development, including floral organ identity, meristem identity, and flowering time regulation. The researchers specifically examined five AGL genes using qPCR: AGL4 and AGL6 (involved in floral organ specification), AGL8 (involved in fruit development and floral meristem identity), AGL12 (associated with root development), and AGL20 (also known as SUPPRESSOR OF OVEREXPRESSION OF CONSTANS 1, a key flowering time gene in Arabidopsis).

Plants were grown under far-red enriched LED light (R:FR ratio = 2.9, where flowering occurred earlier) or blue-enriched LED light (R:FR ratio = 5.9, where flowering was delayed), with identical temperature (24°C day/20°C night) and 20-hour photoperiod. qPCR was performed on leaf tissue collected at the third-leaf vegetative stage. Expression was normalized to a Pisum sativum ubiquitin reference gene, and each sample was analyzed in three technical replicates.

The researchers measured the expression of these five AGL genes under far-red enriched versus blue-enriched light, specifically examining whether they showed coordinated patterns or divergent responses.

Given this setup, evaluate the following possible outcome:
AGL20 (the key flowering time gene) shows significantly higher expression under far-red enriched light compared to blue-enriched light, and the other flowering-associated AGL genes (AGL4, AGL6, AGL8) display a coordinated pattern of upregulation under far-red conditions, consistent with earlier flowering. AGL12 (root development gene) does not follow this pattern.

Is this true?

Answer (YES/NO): NO